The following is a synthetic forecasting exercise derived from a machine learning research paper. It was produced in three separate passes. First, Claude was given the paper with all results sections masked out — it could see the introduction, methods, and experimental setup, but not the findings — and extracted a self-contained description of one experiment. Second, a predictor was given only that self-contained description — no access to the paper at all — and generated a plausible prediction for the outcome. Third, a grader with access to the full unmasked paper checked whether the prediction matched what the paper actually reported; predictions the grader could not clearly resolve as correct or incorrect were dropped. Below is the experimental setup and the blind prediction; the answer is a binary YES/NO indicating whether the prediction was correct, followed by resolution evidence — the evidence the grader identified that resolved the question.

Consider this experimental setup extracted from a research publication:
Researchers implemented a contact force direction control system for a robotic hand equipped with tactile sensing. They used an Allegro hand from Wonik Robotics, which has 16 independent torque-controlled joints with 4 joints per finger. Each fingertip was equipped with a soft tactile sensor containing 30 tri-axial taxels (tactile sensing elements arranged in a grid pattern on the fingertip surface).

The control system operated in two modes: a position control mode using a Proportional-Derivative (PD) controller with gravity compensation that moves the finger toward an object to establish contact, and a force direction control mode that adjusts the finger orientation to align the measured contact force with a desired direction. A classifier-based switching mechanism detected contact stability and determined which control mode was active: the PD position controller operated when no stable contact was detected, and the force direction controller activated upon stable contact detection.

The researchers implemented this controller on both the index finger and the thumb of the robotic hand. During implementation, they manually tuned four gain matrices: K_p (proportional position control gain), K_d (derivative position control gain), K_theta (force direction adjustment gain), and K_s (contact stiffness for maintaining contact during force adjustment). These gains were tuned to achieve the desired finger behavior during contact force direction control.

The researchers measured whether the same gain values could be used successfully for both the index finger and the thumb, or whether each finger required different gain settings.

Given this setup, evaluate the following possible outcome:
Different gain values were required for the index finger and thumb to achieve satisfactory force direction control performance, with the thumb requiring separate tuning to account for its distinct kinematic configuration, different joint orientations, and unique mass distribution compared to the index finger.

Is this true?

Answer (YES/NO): YES